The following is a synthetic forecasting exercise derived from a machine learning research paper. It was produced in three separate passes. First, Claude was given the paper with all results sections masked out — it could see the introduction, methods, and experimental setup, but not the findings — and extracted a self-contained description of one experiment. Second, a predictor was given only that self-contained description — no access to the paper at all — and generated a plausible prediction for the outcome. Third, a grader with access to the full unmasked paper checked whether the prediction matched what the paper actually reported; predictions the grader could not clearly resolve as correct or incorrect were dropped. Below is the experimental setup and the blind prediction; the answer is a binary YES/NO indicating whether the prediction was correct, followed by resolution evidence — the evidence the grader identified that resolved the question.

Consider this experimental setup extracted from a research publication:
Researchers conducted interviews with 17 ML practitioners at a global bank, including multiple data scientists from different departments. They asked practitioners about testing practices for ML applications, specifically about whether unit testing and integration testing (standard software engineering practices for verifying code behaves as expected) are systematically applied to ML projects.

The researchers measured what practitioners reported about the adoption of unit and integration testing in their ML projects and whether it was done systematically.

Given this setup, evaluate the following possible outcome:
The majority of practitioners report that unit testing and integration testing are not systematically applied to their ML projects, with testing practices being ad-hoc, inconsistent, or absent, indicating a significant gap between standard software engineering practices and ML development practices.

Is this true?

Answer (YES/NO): NO